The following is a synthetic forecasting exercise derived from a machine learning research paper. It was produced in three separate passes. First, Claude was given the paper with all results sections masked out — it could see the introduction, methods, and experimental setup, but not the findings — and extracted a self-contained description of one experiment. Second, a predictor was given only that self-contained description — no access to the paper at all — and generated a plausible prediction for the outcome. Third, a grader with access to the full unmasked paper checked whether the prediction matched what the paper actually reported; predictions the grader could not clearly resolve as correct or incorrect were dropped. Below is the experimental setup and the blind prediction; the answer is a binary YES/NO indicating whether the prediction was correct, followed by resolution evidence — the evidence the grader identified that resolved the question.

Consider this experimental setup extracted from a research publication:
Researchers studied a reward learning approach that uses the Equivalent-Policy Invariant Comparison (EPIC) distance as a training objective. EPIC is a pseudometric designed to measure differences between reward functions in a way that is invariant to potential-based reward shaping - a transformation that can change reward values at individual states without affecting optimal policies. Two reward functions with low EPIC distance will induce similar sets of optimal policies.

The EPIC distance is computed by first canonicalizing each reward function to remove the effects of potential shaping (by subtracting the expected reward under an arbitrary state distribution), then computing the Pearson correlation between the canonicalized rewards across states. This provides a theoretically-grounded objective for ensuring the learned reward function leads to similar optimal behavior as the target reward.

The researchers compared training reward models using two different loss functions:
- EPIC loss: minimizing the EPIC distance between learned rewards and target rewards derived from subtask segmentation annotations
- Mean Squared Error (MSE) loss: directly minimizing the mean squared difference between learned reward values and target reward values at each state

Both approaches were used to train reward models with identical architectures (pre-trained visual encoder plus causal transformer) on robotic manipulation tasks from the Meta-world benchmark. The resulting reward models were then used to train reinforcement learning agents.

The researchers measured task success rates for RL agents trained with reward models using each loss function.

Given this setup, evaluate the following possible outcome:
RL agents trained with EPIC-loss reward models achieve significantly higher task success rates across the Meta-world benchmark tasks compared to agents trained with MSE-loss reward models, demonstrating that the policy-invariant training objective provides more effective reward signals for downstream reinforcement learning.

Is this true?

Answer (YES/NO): YES